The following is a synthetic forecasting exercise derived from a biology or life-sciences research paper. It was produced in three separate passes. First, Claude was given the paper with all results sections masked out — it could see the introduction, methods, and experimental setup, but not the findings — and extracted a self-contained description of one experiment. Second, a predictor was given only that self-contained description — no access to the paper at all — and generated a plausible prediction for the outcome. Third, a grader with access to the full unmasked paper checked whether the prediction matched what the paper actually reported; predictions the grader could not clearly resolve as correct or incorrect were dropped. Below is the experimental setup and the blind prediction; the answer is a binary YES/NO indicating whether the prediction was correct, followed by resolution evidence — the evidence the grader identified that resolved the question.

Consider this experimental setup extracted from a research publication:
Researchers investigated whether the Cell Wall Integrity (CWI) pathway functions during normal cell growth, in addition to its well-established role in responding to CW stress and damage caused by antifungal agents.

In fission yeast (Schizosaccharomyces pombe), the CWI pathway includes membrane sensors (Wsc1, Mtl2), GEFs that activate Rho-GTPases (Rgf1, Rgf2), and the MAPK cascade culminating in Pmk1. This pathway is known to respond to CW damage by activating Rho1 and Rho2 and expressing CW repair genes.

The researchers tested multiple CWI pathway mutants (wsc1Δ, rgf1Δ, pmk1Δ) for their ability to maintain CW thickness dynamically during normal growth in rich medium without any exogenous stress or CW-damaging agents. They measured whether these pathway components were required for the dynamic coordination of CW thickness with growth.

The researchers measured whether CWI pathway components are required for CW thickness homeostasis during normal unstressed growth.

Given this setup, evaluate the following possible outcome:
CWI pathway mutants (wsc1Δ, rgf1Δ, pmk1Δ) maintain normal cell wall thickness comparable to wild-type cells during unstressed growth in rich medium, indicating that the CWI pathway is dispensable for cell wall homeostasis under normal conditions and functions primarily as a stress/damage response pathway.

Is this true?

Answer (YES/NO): NO